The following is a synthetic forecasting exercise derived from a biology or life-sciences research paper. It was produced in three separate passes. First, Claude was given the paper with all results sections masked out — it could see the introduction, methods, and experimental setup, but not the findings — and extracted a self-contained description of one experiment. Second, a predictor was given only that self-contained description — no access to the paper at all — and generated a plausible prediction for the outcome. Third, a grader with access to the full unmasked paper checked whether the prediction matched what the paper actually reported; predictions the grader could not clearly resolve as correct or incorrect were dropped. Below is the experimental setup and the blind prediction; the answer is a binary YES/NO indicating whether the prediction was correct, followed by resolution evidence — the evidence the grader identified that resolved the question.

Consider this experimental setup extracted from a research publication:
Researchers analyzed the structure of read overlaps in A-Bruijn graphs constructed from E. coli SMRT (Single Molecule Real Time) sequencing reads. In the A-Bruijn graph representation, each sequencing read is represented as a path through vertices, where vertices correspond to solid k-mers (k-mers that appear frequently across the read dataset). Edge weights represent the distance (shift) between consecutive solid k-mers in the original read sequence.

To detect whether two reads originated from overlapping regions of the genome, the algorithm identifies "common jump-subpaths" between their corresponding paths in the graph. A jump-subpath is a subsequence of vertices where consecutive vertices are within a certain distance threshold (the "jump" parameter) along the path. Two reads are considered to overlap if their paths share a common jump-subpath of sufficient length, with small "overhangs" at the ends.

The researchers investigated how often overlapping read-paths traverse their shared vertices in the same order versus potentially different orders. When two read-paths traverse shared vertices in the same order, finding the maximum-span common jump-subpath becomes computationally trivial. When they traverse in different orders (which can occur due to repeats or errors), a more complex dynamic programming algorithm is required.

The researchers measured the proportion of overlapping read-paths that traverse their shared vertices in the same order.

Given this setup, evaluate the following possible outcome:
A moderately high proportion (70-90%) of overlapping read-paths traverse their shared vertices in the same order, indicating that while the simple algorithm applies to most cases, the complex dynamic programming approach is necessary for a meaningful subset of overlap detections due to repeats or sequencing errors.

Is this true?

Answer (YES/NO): NO